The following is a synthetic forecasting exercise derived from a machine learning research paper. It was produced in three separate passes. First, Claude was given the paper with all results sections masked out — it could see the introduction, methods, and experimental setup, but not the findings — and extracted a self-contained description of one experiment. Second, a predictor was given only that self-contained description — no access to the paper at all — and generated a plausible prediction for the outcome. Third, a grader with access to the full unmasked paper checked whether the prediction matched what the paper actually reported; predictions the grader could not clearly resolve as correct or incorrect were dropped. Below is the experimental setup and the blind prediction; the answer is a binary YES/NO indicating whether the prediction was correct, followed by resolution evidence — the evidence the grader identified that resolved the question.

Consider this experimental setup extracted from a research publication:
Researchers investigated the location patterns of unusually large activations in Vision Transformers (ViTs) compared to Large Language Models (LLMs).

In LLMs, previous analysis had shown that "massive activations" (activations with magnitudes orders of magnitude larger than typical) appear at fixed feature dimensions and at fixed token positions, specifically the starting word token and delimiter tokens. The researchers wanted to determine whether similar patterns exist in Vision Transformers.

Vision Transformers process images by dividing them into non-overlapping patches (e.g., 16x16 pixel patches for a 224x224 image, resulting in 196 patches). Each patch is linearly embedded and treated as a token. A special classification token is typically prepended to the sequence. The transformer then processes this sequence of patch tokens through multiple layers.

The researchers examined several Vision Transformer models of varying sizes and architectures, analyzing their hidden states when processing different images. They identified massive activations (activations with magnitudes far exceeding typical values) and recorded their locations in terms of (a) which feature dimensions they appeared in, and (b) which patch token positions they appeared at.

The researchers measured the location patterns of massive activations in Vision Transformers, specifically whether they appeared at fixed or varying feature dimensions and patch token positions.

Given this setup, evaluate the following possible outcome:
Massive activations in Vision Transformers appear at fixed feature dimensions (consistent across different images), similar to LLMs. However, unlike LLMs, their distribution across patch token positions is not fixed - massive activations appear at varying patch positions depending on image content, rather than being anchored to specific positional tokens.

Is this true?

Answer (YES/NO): YES